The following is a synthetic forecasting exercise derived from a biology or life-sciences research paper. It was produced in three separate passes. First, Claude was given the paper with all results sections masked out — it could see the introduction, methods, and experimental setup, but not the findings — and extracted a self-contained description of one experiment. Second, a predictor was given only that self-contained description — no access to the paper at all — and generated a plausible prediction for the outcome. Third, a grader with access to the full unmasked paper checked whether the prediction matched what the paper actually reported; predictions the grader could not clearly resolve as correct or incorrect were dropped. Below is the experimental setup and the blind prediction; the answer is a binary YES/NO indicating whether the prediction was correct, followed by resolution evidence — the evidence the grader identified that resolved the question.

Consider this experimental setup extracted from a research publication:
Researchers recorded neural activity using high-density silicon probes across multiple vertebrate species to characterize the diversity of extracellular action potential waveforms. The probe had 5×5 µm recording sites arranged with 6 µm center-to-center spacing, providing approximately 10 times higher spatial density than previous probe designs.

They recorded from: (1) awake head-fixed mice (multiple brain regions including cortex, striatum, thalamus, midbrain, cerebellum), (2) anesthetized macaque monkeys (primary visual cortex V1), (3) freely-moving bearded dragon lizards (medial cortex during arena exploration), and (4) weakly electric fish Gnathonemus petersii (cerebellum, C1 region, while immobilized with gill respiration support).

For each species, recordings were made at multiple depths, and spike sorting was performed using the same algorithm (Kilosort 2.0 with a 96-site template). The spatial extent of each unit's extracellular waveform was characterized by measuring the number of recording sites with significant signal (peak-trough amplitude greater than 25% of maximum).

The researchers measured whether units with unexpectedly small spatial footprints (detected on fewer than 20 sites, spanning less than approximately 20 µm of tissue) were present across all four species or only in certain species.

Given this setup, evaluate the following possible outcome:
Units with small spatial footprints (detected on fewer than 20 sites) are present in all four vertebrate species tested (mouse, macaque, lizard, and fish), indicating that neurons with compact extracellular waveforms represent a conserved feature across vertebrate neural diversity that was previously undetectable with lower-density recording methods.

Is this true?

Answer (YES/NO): YES